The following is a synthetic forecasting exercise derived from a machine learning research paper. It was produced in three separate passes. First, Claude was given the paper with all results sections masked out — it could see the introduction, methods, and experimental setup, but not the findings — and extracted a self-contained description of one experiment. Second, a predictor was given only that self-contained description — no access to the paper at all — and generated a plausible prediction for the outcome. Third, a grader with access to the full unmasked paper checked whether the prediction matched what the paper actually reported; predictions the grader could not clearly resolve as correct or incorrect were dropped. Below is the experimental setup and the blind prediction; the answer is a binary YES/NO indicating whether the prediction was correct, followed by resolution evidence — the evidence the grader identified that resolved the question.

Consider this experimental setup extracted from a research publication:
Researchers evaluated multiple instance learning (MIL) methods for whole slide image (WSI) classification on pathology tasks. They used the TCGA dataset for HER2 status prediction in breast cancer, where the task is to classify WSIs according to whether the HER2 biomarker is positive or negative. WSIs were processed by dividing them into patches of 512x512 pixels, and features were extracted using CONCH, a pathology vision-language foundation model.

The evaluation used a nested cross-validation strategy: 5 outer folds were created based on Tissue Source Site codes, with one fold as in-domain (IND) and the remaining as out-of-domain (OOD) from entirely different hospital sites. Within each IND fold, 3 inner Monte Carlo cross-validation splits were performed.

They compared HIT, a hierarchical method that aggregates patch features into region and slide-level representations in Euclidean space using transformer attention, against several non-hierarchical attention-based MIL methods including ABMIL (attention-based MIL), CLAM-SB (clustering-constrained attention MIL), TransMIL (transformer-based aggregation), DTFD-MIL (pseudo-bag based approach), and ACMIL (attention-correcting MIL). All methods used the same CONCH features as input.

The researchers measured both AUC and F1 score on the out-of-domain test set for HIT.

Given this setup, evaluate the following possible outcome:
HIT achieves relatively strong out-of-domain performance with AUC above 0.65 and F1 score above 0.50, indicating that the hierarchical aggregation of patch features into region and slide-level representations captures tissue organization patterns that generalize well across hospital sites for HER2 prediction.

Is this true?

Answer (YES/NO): NO